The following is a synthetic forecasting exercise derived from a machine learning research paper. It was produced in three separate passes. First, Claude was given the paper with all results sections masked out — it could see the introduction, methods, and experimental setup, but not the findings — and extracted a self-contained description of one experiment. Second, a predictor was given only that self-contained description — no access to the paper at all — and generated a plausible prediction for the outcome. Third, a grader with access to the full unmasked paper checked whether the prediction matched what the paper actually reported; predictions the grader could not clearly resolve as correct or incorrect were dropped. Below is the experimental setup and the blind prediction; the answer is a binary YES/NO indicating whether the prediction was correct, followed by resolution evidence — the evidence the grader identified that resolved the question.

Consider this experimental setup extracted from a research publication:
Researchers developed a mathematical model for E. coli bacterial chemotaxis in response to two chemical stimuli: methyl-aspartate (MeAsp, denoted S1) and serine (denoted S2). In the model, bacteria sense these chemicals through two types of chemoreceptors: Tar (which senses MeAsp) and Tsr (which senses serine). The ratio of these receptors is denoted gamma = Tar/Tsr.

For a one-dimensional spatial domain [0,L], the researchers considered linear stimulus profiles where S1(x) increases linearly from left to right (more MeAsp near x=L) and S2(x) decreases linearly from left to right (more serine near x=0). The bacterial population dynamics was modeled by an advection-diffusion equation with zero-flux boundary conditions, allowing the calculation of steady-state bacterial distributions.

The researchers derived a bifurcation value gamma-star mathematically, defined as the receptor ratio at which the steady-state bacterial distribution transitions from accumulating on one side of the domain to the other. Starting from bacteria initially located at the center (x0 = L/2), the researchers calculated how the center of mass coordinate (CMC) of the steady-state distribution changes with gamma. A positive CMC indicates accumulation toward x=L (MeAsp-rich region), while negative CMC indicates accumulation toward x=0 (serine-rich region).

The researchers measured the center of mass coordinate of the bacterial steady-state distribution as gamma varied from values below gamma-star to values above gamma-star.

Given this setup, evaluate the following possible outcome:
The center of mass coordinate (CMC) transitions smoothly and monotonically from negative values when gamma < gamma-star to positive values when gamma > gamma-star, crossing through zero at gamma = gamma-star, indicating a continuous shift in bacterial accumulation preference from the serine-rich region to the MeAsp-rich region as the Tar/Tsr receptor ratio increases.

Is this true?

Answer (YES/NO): YES